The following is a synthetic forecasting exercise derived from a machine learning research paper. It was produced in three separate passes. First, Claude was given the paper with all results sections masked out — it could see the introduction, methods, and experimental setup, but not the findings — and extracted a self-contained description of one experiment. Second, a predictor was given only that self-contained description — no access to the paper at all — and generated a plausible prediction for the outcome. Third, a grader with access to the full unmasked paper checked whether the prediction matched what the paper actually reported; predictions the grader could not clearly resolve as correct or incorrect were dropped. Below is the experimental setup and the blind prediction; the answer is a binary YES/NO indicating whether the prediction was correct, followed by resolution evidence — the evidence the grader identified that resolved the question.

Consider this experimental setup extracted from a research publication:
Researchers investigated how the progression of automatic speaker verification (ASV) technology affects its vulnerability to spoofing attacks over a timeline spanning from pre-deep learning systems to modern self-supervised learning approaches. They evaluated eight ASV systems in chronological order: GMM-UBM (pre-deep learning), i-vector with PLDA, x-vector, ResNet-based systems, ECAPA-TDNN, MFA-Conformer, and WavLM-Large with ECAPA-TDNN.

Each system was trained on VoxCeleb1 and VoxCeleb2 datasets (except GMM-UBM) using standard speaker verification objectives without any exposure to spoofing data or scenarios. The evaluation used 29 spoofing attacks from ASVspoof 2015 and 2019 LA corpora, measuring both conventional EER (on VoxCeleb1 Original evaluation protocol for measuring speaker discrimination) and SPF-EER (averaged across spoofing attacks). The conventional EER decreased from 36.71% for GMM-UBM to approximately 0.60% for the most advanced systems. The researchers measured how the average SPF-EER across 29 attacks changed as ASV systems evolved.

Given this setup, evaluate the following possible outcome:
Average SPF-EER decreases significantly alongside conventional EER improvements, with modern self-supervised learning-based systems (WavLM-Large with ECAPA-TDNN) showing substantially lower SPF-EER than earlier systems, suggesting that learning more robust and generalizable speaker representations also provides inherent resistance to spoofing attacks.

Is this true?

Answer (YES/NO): YES